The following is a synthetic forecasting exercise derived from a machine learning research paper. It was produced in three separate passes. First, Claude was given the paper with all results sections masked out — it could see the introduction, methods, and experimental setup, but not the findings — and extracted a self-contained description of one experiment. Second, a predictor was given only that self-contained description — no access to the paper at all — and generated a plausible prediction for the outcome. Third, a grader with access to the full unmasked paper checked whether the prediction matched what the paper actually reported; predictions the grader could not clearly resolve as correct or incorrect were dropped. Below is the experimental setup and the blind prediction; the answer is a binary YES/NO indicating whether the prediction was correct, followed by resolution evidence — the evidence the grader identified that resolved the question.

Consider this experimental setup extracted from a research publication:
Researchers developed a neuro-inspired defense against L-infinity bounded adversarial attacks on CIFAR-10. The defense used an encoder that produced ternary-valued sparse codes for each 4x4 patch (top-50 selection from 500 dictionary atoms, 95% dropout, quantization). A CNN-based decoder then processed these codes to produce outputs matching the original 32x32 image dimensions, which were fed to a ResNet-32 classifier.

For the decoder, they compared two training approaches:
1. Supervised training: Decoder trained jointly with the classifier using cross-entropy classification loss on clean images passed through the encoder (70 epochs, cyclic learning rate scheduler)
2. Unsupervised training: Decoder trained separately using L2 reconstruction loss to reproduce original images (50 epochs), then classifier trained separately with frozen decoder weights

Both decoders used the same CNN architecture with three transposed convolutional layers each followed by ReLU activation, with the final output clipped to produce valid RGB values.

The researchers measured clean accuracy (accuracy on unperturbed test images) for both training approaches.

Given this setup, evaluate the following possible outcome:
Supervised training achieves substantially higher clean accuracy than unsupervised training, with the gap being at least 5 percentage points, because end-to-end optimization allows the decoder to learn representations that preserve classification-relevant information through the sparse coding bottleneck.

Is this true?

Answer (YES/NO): NO